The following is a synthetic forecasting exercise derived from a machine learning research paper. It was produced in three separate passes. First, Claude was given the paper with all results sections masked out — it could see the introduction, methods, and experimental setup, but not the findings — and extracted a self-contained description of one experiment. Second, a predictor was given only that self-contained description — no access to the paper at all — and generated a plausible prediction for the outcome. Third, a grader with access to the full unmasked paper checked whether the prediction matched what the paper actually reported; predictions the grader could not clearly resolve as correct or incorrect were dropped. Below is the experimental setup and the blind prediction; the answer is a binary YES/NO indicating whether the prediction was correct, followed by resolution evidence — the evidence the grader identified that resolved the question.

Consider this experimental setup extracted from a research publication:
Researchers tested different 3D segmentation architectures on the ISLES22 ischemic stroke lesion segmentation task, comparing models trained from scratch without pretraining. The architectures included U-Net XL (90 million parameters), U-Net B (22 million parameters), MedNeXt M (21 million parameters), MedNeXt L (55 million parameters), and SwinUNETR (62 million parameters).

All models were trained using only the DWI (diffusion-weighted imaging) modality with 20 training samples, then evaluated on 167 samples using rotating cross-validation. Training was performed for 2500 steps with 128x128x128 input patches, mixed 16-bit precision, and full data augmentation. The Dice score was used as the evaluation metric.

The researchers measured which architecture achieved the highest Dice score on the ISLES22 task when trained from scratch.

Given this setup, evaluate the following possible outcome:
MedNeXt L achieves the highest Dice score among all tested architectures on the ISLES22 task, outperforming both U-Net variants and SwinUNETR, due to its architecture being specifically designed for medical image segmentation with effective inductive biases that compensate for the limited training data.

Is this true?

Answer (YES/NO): NO